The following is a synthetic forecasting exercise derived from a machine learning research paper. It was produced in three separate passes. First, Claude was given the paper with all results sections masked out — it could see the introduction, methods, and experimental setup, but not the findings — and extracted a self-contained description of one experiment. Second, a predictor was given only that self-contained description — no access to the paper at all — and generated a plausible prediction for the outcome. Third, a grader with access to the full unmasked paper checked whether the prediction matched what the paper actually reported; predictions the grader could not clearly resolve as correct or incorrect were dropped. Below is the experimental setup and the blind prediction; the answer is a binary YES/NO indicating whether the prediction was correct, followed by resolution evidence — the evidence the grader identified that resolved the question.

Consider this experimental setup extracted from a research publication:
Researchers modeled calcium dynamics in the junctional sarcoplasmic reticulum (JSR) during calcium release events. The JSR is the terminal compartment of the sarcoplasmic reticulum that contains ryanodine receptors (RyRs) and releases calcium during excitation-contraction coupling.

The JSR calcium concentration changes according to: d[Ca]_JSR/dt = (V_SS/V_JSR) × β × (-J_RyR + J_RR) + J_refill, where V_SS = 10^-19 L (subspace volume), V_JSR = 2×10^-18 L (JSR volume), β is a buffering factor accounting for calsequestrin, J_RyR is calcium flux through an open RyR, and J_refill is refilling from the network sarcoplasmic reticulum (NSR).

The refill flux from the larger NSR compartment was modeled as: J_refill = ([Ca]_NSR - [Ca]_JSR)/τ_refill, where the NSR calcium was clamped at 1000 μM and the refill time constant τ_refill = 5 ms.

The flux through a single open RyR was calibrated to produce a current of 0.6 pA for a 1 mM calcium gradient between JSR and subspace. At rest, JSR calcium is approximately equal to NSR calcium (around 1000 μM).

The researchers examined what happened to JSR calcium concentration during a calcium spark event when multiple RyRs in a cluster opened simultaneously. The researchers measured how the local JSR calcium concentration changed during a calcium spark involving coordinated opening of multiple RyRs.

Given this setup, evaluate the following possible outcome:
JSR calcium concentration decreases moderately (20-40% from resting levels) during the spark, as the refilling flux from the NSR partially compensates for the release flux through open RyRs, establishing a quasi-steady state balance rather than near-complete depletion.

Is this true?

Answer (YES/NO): NO